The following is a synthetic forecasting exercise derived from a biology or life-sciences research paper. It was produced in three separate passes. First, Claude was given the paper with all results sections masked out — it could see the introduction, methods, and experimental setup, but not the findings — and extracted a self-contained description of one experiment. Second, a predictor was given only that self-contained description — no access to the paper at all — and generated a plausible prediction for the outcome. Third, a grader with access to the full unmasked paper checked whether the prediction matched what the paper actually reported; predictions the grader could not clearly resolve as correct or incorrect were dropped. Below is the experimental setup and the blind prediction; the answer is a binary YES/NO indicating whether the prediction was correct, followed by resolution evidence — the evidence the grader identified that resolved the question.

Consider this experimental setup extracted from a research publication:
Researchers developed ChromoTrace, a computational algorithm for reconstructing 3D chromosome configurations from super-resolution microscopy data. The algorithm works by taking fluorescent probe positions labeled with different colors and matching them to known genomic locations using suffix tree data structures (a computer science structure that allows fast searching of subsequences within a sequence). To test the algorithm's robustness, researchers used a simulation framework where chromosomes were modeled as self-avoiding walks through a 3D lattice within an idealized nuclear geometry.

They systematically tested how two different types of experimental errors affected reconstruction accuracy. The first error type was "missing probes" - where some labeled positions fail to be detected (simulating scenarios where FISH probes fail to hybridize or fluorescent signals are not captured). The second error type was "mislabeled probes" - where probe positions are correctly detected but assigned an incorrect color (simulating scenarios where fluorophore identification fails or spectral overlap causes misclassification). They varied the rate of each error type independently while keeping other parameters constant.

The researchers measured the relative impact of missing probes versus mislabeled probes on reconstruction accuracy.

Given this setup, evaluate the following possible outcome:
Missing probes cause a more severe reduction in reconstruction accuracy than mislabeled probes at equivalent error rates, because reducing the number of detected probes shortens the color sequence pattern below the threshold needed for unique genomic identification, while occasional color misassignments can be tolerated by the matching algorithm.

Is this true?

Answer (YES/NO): NO